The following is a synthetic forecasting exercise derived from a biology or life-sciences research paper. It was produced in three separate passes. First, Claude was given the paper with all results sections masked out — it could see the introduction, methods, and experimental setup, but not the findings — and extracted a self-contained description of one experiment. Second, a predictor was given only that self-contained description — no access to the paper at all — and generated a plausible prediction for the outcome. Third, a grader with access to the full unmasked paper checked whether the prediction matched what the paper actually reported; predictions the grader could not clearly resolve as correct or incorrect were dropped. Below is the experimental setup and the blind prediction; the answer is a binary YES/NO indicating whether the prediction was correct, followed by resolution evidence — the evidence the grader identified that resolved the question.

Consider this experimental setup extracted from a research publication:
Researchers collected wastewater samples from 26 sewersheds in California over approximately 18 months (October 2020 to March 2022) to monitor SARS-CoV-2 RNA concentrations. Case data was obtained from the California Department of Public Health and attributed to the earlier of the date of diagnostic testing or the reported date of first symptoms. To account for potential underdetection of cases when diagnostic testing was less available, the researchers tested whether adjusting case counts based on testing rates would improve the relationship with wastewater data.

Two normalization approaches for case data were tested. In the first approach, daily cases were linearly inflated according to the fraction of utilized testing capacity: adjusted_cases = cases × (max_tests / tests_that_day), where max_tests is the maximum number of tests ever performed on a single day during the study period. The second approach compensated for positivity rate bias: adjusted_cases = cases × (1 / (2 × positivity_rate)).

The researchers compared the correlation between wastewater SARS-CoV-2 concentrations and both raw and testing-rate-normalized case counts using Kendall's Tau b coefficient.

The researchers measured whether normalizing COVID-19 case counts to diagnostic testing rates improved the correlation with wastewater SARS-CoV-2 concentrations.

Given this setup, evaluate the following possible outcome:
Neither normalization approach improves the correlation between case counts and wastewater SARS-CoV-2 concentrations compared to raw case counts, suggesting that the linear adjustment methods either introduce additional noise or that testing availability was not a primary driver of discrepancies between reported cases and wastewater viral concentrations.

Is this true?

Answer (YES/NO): YES